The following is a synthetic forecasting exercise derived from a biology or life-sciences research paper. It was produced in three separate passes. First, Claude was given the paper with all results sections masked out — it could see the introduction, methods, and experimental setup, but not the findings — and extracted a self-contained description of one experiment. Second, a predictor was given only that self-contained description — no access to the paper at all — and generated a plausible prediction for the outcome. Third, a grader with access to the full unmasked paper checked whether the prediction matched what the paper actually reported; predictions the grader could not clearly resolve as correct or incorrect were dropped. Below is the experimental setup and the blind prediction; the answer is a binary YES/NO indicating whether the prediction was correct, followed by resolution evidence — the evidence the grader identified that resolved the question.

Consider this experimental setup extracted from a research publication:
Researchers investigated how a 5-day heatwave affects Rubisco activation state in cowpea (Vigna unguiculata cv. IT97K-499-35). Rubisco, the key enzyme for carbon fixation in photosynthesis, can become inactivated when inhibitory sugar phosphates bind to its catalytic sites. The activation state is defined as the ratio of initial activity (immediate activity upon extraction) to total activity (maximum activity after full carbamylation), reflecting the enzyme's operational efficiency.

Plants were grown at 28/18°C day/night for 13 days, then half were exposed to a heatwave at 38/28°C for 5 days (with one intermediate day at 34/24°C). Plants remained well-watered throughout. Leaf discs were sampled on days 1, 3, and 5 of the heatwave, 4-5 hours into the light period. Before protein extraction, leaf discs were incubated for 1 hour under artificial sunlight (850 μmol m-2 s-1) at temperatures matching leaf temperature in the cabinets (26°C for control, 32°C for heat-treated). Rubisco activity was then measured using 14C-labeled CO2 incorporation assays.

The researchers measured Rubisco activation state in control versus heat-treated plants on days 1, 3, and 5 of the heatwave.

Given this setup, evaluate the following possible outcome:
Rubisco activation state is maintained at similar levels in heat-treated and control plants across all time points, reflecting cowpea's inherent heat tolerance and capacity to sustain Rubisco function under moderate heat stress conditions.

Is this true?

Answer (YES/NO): NO